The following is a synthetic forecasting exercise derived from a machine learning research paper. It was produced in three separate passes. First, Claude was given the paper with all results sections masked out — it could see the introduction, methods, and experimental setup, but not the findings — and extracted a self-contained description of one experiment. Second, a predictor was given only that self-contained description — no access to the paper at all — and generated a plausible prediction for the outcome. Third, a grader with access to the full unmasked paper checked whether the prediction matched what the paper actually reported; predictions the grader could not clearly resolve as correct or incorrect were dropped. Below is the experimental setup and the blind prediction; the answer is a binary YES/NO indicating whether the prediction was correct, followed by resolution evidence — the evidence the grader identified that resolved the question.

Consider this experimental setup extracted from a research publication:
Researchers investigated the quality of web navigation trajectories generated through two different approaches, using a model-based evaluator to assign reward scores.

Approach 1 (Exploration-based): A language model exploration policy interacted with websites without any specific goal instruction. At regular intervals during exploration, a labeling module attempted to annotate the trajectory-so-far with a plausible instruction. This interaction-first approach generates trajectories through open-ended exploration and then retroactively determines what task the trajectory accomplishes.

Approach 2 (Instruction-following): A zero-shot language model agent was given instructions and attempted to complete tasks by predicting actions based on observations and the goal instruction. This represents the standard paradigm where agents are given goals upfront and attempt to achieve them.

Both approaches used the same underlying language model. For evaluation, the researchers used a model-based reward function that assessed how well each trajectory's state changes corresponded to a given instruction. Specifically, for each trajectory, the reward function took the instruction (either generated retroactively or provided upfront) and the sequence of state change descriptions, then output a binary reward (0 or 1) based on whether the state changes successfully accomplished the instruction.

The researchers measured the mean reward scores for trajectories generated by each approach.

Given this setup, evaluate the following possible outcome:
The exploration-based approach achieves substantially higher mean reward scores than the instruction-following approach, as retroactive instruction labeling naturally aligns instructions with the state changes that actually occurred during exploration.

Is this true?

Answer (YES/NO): YES